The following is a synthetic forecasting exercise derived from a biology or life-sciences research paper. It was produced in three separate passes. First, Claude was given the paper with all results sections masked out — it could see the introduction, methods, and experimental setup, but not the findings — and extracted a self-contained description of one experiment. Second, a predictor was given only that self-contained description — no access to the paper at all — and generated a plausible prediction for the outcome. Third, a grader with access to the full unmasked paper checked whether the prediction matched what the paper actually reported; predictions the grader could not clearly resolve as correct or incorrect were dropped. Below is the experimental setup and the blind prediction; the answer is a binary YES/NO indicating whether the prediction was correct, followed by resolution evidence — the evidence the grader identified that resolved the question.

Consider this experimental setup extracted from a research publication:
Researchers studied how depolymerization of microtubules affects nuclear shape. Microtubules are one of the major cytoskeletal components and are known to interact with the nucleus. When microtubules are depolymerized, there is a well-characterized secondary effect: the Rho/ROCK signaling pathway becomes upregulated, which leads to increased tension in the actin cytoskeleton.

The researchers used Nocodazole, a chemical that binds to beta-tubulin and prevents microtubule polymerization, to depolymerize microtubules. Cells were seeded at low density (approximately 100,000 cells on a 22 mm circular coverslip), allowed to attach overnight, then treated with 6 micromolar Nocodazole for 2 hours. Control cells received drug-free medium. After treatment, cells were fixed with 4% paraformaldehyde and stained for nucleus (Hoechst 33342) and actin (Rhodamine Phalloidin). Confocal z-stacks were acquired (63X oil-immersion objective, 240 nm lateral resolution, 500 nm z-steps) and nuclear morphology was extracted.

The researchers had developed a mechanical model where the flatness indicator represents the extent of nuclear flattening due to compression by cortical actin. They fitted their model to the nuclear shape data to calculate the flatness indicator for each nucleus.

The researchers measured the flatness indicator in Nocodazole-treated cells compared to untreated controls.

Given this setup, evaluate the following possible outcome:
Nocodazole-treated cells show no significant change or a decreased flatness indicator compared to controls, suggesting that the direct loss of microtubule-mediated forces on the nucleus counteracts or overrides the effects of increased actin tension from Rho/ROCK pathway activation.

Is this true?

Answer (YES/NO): NO